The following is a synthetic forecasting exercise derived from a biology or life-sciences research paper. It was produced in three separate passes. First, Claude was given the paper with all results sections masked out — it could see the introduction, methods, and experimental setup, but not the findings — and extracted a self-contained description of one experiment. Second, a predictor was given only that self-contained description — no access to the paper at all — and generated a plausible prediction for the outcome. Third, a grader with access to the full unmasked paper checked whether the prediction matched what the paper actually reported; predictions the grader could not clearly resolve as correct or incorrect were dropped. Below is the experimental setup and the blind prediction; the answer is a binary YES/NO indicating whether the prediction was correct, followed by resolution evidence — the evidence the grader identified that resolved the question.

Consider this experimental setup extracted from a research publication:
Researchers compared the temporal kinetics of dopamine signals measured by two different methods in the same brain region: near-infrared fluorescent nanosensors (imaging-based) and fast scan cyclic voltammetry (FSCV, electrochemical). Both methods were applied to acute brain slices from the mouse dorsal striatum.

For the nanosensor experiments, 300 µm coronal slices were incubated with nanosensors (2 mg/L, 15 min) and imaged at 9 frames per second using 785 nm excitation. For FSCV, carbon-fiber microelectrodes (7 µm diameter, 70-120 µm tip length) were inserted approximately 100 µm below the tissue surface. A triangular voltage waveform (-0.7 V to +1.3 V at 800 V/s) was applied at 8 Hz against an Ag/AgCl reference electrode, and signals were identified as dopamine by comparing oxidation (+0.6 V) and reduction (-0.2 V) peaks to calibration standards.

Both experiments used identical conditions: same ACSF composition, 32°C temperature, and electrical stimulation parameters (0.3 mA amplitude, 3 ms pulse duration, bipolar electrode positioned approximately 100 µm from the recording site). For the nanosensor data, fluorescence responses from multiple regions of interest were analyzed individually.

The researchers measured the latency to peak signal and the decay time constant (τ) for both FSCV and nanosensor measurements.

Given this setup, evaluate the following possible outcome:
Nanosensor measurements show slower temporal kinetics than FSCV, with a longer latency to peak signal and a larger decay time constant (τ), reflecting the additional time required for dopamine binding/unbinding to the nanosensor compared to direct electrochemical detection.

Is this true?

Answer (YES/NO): NO